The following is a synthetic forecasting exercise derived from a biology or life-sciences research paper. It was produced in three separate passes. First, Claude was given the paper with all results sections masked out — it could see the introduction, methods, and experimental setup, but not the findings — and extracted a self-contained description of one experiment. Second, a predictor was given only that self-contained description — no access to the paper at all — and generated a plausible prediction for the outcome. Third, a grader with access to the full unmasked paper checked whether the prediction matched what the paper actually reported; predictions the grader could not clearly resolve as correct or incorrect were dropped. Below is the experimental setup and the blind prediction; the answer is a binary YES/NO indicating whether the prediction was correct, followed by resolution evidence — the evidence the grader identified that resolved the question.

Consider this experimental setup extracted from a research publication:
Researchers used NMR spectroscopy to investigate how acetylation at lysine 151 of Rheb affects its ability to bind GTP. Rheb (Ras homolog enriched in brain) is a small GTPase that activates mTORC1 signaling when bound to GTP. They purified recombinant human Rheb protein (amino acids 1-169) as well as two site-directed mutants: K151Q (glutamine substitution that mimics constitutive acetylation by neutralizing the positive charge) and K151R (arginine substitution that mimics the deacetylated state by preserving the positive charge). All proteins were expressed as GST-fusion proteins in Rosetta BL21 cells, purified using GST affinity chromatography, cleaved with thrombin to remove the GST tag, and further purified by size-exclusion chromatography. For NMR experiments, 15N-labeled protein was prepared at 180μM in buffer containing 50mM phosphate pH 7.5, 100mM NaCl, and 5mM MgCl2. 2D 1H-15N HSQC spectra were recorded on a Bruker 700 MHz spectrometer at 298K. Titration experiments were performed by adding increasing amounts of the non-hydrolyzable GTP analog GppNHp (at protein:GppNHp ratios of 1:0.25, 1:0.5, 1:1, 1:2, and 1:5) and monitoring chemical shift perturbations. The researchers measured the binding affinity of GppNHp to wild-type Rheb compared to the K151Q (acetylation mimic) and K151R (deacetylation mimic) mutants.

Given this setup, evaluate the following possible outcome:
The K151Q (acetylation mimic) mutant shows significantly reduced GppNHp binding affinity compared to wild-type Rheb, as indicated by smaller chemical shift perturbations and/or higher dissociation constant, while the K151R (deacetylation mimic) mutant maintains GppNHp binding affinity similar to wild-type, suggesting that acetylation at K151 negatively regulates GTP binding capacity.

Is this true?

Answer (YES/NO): NO